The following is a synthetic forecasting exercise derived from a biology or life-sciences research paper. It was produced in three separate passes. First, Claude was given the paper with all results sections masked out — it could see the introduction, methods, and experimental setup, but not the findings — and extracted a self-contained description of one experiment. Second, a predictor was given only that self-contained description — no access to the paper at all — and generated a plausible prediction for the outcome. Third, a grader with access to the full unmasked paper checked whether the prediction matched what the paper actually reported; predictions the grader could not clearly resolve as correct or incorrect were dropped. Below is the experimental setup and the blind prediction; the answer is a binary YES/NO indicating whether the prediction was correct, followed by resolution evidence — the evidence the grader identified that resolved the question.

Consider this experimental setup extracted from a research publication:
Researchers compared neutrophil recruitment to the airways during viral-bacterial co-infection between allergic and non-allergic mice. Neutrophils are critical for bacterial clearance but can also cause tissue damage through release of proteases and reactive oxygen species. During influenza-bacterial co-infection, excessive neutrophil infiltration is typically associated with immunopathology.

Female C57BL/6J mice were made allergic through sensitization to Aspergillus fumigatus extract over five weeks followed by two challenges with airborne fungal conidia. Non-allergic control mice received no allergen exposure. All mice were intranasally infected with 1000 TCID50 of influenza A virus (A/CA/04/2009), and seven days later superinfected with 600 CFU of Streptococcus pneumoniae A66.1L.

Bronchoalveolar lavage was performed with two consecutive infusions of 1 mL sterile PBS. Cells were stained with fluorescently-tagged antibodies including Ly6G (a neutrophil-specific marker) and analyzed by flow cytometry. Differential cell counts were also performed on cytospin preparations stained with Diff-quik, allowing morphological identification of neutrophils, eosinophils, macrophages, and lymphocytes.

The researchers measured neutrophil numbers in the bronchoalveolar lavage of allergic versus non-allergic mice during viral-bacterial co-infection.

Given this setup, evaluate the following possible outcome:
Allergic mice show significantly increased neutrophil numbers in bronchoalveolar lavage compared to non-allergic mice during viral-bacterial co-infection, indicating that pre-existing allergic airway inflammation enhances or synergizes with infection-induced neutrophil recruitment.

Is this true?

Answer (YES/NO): NO